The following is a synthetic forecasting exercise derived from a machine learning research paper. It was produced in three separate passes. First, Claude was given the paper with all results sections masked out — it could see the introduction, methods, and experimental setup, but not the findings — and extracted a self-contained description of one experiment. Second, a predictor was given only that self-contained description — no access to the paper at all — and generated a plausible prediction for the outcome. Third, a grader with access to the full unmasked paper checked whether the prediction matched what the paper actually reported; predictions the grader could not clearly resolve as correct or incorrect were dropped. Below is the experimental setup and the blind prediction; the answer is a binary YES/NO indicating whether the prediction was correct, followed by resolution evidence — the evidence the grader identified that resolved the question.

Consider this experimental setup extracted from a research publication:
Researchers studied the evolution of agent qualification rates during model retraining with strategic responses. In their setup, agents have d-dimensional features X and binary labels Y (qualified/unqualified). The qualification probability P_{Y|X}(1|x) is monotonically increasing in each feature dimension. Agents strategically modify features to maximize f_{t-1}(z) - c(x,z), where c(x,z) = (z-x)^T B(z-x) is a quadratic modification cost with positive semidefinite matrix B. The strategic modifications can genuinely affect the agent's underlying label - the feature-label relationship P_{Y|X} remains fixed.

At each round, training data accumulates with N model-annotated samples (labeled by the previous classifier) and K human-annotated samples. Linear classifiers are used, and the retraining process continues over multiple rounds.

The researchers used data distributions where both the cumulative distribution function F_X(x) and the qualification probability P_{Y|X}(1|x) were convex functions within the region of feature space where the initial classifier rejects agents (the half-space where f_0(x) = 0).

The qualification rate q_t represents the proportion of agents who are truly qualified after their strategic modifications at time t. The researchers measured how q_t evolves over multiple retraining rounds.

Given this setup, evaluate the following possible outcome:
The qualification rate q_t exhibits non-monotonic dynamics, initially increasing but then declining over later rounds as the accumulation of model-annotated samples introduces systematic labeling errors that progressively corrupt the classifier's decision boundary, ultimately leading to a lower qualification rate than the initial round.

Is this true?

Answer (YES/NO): NO